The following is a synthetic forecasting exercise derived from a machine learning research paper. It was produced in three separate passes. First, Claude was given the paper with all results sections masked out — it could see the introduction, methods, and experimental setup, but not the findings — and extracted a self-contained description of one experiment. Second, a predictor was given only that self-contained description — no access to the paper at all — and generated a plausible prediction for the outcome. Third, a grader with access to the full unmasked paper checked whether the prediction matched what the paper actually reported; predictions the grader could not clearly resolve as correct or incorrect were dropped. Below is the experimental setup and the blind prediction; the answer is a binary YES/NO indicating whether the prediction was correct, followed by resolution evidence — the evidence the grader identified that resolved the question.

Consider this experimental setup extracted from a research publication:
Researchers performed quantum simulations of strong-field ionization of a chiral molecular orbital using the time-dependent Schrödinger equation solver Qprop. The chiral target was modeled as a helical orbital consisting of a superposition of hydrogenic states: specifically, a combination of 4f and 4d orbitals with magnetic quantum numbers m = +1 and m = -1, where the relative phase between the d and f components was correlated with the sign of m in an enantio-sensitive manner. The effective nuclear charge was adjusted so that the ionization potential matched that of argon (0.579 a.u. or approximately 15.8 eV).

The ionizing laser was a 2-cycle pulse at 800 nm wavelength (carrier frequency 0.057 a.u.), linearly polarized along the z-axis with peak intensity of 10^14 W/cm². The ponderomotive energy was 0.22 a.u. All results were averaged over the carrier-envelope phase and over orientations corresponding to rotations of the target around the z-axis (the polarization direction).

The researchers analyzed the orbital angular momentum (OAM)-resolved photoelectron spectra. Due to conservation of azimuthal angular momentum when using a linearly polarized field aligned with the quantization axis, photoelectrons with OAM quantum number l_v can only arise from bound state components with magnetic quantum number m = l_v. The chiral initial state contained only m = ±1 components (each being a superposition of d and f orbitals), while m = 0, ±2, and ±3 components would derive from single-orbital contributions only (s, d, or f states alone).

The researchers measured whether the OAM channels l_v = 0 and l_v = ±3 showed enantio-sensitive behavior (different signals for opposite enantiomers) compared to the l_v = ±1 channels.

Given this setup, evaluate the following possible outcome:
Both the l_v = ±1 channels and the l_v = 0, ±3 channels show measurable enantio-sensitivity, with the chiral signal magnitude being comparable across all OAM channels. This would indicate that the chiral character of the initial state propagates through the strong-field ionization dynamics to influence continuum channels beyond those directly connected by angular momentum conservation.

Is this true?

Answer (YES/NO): NO